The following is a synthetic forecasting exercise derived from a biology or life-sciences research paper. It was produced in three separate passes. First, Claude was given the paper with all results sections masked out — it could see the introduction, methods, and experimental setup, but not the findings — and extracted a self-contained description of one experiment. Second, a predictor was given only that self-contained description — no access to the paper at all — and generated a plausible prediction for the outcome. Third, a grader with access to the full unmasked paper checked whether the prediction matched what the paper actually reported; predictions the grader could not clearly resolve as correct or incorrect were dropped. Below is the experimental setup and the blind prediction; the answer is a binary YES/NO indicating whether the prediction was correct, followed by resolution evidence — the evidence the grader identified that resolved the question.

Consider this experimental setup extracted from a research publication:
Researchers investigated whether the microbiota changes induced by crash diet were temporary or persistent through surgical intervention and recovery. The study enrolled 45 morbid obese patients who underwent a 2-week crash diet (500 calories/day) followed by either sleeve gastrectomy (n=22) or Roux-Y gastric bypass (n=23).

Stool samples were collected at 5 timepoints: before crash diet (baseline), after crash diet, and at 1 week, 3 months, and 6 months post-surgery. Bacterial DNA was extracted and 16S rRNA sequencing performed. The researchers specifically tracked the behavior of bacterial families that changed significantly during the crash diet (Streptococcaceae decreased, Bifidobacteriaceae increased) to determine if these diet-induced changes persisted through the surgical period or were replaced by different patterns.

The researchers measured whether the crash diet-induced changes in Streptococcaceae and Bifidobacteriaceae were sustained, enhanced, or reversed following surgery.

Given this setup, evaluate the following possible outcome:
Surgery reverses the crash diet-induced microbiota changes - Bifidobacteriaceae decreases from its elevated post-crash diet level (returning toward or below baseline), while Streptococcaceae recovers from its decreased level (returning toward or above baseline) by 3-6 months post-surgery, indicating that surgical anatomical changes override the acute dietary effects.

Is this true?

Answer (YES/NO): YES